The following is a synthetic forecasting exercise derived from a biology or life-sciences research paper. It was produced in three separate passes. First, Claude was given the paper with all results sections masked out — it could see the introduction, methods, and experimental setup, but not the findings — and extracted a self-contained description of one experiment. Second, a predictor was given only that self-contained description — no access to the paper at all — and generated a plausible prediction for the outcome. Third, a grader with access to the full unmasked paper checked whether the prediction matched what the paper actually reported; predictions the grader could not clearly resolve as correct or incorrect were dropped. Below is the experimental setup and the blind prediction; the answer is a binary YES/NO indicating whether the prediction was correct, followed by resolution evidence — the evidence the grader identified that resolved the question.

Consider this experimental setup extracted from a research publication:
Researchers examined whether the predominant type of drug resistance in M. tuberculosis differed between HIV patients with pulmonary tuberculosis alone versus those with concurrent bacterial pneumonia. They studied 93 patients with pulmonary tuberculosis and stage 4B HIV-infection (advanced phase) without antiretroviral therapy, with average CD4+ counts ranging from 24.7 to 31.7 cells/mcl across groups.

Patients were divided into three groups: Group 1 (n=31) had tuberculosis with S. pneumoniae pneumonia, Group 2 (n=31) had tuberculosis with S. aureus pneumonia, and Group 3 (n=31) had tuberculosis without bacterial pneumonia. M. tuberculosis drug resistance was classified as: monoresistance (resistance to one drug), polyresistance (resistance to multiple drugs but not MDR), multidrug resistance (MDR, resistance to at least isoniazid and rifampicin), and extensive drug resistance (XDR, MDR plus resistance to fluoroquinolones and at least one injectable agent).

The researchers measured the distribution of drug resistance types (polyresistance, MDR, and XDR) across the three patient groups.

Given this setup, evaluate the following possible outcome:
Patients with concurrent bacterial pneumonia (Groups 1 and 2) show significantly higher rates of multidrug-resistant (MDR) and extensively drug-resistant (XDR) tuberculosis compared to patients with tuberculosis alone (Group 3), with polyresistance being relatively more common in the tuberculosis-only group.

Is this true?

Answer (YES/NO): NO